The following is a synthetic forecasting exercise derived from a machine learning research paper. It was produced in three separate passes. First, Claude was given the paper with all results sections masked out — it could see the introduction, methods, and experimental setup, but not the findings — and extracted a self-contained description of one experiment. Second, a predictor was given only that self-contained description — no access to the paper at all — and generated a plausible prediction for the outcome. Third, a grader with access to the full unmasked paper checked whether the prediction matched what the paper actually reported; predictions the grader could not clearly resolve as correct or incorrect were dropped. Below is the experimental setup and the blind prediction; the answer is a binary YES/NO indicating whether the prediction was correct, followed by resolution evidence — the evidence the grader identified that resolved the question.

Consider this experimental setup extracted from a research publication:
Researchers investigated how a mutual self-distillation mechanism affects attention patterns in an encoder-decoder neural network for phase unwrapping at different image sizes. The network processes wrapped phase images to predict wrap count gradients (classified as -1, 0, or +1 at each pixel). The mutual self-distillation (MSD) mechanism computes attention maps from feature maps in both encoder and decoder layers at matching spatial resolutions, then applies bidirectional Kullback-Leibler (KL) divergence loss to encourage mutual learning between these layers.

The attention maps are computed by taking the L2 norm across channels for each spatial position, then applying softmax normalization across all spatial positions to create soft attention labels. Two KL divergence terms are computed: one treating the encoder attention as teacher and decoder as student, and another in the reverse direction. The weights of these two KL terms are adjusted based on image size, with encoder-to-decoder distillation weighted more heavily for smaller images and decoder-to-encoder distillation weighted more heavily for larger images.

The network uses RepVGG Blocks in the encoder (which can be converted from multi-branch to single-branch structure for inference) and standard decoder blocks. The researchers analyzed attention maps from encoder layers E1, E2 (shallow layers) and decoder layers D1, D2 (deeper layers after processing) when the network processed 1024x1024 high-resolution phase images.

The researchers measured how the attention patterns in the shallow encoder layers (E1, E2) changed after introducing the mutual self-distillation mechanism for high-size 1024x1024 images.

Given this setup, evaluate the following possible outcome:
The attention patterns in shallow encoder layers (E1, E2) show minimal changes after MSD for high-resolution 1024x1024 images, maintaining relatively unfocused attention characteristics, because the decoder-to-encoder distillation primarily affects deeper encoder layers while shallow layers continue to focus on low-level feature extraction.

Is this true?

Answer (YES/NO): NO